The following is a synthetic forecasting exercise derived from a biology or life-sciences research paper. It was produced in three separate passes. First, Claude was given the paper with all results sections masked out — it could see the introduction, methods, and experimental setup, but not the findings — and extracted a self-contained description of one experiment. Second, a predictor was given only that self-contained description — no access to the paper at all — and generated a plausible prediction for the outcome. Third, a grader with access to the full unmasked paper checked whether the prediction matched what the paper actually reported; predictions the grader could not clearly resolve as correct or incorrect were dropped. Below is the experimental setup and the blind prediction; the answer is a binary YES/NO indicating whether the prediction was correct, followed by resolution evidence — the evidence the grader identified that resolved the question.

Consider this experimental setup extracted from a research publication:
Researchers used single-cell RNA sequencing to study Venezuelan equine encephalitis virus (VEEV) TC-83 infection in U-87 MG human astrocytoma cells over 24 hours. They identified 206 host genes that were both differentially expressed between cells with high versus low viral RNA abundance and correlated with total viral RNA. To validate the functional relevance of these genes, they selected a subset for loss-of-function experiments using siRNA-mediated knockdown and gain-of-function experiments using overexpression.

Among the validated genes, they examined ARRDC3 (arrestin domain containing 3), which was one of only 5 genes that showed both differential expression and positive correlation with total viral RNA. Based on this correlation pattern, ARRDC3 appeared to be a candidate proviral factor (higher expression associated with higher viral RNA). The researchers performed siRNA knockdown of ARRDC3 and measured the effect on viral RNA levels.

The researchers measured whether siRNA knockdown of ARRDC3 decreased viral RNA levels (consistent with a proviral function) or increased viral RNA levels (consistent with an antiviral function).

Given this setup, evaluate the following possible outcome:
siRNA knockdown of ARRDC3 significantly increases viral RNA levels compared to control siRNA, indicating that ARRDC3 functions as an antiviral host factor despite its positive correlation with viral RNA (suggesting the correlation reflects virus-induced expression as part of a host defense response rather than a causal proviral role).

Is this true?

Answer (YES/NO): YES